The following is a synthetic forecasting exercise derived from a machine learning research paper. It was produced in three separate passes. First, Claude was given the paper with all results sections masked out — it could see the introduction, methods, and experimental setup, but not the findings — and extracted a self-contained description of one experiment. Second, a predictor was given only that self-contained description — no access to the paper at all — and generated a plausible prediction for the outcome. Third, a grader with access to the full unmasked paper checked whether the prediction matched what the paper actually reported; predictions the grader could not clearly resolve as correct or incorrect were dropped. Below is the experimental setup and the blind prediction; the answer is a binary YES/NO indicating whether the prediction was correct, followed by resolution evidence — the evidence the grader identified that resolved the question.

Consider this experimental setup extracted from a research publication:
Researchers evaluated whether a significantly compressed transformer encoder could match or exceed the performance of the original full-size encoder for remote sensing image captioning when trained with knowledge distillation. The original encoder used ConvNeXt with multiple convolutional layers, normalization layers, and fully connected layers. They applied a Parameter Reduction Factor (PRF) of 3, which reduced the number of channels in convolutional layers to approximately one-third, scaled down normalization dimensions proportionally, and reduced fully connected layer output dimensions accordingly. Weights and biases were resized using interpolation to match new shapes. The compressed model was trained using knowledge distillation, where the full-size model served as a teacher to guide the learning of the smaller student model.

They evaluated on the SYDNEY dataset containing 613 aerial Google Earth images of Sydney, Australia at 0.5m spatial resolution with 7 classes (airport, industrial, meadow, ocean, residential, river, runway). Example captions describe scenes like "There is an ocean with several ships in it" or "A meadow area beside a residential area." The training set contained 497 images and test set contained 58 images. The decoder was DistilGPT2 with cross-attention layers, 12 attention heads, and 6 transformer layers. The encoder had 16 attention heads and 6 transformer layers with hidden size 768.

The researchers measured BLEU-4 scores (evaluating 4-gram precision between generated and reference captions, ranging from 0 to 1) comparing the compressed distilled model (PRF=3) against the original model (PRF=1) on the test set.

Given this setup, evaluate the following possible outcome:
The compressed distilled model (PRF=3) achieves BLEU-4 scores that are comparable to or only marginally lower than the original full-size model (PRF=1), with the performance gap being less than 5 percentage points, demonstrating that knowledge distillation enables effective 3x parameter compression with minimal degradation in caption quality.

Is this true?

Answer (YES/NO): NO